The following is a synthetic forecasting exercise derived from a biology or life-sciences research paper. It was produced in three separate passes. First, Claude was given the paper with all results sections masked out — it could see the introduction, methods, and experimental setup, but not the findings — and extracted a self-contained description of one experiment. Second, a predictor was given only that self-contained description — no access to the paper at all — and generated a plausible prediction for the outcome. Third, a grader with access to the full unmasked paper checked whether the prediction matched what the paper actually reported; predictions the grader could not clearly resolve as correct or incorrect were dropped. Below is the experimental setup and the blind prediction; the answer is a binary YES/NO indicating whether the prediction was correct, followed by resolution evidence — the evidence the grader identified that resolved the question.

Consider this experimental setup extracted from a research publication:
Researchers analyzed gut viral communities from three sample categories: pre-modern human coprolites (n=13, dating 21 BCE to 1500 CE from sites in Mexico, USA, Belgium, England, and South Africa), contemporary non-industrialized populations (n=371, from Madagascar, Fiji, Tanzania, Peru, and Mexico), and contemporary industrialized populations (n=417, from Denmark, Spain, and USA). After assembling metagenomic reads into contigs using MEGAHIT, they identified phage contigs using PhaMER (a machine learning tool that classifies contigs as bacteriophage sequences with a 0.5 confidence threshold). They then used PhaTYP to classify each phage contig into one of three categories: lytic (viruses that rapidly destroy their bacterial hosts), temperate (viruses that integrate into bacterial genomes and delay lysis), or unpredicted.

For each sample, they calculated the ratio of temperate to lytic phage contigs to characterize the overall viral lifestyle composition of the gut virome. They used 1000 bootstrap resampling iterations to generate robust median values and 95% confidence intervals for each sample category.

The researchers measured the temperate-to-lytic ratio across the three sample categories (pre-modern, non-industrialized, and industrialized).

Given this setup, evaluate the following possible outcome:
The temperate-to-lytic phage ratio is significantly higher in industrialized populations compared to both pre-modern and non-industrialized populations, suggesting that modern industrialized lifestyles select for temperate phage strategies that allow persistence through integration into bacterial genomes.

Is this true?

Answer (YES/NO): YES